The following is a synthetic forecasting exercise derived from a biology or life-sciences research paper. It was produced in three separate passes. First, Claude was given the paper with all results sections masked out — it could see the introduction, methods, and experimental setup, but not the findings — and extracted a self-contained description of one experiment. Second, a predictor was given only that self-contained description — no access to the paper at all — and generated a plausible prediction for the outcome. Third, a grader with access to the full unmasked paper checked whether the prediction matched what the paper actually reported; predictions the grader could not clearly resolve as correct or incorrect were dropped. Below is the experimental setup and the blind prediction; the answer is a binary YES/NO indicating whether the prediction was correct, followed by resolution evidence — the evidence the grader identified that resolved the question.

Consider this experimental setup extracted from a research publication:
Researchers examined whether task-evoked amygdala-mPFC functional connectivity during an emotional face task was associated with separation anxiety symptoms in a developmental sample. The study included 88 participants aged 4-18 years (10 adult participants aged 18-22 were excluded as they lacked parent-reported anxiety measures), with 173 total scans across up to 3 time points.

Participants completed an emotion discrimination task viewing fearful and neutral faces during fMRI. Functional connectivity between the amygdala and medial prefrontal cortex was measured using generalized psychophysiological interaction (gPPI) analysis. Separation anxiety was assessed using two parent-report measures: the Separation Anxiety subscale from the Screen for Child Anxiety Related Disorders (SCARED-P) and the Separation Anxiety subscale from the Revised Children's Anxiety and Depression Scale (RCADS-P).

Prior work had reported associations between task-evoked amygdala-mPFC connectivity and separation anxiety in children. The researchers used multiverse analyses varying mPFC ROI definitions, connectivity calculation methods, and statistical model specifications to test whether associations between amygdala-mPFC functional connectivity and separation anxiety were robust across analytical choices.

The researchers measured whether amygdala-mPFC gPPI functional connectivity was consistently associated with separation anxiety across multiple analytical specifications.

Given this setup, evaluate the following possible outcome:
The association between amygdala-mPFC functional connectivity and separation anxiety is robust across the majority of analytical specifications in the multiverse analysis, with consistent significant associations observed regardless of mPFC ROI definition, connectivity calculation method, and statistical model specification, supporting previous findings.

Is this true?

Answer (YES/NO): NO